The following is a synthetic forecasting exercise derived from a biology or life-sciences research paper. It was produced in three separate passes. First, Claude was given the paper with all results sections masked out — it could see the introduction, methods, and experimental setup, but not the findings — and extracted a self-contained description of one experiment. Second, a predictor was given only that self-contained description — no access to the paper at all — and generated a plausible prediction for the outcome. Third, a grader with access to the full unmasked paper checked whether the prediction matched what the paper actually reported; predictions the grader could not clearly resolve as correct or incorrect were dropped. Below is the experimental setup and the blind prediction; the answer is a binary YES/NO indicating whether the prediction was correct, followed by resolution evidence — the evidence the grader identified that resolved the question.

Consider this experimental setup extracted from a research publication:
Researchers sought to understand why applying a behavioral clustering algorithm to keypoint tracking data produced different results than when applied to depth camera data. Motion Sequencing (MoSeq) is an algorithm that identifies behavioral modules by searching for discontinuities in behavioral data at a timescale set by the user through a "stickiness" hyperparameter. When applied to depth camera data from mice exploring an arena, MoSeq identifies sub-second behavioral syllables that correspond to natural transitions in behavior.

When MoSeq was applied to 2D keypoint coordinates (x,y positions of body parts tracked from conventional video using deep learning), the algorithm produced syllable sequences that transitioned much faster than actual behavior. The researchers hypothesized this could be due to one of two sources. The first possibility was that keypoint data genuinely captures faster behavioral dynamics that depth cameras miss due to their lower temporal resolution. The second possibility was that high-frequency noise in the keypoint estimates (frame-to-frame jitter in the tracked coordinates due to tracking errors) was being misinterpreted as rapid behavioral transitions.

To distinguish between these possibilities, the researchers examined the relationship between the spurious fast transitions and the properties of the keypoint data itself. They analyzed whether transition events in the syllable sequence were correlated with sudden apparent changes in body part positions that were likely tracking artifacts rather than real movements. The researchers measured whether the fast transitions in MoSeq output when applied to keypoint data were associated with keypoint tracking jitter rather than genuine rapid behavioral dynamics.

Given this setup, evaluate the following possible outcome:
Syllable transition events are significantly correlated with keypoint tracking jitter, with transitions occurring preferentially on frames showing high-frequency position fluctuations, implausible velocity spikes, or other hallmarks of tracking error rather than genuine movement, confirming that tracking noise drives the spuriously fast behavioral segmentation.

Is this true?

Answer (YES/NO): YES